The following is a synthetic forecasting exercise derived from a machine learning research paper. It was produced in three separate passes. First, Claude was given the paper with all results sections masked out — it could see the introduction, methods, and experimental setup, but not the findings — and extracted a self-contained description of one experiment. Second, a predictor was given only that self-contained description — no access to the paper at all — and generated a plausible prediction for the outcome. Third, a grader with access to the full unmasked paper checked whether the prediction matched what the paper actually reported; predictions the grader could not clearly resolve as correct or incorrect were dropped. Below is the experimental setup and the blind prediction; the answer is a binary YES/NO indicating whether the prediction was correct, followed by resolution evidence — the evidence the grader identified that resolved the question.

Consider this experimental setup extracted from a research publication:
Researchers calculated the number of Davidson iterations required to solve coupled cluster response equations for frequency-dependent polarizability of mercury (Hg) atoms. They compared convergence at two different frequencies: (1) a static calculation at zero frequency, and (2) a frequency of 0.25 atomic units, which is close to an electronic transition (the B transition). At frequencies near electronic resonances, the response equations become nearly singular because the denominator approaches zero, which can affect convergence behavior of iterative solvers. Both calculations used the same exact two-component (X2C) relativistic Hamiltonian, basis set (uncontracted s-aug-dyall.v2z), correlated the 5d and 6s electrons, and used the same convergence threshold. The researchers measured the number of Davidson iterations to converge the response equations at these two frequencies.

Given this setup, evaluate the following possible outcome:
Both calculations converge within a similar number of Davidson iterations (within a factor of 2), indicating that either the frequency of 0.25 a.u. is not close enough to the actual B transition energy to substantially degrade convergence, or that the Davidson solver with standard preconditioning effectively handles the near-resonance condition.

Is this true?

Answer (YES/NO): NO